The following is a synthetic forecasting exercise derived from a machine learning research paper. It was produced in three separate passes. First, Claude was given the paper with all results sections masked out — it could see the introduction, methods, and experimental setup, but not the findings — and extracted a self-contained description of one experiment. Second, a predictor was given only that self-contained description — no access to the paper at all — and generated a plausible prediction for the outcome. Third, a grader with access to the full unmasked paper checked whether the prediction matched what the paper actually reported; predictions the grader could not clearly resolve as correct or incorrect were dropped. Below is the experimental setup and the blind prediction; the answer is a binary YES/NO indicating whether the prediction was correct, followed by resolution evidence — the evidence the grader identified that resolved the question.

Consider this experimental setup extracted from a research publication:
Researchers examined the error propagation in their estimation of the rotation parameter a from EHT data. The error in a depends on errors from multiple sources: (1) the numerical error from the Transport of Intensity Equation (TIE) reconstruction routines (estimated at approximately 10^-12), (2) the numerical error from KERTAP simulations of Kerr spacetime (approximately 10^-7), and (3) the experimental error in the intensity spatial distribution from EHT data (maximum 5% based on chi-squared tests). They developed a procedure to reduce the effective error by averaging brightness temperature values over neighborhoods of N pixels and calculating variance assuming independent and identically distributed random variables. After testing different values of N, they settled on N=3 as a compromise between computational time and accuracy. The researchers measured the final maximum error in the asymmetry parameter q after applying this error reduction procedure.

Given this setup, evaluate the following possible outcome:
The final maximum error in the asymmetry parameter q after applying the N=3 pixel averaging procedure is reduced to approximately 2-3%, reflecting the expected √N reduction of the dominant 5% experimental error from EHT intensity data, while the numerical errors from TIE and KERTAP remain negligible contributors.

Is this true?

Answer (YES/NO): NO